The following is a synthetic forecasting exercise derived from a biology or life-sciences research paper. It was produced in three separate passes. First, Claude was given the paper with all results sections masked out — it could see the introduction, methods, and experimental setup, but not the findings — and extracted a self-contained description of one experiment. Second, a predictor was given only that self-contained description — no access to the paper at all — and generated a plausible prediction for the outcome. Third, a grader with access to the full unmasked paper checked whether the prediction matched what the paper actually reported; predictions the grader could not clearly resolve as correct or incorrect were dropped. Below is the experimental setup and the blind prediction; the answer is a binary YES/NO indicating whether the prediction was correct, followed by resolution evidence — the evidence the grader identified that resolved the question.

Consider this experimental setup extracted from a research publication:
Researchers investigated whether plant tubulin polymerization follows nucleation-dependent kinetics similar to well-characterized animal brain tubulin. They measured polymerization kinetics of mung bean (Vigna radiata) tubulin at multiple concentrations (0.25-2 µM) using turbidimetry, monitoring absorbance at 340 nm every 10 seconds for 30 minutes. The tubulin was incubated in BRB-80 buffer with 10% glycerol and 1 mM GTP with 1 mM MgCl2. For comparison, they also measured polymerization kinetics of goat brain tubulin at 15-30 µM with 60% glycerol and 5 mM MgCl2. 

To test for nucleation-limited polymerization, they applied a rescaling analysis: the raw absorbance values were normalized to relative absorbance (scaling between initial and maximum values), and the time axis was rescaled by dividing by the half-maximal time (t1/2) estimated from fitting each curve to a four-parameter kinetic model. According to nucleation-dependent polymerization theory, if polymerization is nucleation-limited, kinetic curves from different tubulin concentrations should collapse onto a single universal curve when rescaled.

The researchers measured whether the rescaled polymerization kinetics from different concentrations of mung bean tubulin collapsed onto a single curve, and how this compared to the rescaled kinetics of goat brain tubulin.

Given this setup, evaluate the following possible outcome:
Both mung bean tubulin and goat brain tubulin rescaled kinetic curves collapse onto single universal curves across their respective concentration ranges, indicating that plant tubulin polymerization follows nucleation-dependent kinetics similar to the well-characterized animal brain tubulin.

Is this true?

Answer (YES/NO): YES